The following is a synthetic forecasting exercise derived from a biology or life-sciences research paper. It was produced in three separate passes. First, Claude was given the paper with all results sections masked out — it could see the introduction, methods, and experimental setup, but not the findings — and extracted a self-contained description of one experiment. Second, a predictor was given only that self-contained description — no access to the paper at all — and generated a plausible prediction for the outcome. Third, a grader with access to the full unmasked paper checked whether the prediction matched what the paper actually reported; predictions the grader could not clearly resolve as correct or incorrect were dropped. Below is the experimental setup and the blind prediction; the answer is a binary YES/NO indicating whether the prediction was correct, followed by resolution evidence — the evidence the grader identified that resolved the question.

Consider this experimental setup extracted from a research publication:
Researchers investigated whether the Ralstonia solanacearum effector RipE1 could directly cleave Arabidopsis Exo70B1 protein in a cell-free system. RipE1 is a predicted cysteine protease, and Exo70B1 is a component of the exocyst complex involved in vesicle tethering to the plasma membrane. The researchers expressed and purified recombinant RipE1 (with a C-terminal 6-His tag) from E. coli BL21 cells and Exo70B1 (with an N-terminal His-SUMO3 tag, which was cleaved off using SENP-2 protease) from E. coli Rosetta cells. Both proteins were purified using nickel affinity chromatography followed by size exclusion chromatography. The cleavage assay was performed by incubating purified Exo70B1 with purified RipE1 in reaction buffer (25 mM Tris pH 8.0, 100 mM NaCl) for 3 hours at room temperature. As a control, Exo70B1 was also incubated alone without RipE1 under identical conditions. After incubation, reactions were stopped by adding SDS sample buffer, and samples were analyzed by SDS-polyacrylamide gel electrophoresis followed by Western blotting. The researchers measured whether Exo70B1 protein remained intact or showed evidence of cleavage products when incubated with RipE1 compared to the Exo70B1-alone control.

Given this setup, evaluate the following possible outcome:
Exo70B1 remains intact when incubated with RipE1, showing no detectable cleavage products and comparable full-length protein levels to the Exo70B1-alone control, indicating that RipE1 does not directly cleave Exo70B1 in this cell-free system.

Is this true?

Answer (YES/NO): NO